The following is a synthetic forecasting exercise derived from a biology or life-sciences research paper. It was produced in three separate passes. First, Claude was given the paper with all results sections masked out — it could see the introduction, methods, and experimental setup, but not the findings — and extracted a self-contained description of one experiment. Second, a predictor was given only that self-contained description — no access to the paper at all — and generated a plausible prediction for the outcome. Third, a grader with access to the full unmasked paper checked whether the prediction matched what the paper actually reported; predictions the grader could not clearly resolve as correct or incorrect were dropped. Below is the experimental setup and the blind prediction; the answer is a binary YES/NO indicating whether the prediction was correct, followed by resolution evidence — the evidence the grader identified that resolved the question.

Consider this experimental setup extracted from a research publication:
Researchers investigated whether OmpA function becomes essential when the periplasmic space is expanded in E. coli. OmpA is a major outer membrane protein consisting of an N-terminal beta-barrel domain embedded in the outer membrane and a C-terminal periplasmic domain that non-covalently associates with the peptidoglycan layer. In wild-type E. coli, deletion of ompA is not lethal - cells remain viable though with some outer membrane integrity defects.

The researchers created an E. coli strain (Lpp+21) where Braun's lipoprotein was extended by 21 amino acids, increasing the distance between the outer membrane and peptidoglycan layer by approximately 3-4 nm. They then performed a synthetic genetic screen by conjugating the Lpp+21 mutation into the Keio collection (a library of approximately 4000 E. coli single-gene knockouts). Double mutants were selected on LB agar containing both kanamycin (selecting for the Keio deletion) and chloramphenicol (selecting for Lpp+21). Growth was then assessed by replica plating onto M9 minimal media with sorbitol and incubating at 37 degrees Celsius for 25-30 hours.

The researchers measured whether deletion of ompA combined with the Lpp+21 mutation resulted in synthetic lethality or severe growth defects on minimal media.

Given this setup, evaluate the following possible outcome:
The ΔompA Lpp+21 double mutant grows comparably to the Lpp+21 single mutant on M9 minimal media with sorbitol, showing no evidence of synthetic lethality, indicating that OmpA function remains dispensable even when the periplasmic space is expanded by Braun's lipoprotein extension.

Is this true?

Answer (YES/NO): NO